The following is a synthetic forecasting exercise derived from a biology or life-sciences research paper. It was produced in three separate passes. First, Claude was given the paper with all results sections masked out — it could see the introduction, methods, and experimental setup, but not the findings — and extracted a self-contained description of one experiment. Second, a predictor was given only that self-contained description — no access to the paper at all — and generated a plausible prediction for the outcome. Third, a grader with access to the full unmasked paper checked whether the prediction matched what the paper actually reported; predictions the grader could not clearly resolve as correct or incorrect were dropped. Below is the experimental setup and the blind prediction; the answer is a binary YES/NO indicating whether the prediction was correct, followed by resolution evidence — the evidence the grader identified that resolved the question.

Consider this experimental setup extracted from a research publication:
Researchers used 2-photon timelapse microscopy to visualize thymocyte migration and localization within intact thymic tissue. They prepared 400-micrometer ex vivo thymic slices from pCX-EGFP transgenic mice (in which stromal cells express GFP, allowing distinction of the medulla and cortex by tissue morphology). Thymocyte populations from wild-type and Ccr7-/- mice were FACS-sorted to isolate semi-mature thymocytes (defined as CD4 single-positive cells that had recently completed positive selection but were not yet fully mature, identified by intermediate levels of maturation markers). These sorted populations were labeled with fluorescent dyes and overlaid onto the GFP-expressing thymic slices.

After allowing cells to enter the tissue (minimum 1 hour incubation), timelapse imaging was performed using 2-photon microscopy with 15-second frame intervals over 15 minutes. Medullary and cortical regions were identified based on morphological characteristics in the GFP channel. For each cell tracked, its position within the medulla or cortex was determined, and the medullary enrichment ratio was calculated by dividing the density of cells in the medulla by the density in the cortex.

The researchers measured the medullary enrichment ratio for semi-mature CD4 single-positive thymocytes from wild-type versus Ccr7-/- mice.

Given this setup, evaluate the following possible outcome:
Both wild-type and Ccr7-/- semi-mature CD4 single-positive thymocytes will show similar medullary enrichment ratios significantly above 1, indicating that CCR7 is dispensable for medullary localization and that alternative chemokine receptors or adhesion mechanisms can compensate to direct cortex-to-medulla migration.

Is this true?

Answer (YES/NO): NO